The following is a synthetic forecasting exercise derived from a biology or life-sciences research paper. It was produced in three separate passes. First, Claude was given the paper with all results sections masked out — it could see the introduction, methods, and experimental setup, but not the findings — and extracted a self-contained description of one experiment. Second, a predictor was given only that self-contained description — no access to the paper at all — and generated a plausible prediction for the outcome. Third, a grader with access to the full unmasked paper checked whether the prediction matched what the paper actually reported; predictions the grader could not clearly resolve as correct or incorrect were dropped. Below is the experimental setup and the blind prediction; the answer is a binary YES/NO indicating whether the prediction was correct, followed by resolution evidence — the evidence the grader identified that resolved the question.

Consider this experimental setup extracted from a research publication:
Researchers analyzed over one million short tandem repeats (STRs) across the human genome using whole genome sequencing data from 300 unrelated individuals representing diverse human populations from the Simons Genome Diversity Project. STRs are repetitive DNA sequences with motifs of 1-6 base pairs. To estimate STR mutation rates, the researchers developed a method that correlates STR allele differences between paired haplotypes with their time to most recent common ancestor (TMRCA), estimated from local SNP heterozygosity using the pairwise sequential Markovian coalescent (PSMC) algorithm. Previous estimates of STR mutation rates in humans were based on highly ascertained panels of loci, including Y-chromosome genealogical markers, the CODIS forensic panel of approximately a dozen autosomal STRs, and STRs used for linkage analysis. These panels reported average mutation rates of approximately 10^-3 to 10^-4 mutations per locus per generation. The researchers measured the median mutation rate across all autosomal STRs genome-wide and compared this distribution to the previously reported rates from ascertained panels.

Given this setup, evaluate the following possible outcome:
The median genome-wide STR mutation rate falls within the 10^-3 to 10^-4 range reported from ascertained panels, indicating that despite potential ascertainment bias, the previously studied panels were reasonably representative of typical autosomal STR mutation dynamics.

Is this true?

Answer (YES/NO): NO